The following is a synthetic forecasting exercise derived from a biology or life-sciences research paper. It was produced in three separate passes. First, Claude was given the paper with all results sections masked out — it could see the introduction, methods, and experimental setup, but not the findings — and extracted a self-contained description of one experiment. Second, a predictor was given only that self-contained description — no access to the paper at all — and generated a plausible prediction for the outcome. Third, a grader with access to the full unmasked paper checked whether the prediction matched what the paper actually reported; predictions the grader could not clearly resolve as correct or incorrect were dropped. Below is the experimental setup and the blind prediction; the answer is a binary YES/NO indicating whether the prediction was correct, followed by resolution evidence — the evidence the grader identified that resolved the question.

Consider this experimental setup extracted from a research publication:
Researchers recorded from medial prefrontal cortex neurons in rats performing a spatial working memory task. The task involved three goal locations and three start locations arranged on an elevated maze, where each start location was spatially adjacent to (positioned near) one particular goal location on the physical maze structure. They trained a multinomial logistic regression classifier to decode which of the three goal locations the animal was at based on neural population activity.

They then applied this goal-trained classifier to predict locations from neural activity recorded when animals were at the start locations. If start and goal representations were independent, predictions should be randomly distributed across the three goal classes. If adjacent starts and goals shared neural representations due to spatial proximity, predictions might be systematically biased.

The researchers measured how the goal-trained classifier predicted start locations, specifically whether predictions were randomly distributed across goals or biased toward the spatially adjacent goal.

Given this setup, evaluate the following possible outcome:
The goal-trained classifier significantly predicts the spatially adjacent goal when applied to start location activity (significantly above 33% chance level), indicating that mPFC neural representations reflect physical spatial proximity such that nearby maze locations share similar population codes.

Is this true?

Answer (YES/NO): NO